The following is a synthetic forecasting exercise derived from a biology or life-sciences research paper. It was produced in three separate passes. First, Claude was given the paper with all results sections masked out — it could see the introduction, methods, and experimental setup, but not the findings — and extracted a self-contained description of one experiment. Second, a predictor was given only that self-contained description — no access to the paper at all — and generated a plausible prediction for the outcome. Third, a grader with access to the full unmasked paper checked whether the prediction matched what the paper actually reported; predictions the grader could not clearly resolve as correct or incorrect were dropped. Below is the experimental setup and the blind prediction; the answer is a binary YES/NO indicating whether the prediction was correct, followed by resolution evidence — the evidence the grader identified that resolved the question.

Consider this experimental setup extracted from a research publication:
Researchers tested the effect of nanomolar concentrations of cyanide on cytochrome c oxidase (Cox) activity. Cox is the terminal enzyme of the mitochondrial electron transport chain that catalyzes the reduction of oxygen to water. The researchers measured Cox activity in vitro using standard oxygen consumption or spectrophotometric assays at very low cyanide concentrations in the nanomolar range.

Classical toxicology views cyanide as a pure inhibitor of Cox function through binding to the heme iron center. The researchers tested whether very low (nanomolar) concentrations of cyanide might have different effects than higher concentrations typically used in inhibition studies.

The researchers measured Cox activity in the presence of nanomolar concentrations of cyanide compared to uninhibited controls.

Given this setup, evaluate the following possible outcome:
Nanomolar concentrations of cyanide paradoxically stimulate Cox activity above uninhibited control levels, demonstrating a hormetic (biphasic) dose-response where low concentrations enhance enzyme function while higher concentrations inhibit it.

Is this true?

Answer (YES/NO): YES